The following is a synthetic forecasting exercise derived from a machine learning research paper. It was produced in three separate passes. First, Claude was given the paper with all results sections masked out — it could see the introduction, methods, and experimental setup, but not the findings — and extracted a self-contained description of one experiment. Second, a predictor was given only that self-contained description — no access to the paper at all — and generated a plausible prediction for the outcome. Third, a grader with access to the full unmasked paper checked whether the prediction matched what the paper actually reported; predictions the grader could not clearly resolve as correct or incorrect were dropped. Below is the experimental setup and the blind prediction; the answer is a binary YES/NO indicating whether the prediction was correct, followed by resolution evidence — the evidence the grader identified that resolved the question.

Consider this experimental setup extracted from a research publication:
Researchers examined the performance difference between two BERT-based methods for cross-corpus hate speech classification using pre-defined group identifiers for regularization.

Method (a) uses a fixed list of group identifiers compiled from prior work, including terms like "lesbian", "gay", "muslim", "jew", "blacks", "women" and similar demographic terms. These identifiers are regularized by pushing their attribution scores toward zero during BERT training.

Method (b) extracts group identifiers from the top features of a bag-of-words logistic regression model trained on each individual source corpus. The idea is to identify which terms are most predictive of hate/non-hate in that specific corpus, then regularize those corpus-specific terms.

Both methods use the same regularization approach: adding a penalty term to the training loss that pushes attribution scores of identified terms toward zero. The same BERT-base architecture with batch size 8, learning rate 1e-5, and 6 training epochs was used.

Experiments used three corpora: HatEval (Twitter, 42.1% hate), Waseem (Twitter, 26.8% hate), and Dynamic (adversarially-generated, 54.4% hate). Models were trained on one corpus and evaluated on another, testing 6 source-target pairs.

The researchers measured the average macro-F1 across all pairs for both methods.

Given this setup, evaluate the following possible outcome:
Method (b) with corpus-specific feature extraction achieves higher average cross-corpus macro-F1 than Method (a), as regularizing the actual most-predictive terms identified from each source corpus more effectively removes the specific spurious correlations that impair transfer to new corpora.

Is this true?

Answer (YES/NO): YES